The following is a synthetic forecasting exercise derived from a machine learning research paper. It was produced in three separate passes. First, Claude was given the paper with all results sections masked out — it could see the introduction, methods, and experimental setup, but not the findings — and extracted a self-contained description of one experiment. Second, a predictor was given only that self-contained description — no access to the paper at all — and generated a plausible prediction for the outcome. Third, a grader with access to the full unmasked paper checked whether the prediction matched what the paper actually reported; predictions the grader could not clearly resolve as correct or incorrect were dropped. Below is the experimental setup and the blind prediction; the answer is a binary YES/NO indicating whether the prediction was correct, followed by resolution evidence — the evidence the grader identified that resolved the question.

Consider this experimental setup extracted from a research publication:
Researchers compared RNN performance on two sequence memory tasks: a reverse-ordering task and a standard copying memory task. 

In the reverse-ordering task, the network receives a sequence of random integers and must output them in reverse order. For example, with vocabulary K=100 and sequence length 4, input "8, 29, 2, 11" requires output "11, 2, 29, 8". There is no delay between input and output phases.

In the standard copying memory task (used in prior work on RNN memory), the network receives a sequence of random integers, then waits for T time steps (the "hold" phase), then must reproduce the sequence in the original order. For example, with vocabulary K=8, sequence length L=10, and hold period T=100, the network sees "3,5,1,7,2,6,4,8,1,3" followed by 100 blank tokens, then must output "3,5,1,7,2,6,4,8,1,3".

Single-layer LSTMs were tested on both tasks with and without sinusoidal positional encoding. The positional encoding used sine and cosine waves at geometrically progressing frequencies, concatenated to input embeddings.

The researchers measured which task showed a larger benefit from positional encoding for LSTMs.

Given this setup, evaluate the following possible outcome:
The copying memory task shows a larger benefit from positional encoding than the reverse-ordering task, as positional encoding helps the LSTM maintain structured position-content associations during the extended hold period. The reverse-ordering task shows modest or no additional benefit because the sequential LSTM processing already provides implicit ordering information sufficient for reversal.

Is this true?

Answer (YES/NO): NO